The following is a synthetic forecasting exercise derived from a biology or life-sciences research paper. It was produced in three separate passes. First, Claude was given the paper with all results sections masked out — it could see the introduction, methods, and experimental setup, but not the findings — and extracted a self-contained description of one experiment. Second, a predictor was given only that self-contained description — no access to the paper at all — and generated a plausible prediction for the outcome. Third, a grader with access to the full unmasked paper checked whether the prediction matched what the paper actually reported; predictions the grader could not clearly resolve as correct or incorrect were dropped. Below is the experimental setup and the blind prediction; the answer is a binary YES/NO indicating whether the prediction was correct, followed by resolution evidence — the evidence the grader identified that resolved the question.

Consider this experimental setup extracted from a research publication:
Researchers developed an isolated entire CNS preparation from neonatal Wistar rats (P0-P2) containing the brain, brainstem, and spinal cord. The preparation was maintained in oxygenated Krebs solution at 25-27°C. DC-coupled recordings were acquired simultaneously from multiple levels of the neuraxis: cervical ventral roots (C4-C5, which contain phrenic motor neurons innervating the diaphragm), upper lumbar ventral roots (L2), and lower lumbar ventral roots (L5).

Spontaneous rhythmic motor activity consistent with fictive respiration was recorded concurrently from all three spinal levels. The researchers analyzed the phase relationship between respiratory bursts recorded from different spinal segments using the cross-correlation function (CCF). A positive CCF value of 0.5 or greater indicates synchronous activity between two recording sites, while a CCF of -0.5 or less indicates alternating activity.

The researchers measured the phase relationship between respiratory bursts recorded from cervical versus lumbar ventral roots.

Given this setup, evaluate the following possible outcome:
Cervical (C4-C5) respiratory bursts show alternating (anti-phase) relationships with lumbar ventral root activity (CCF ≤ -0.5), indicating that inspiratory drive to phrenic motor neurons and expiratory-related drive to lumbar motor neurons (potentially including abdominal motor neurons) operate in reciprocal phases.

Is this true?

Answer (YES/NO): NO